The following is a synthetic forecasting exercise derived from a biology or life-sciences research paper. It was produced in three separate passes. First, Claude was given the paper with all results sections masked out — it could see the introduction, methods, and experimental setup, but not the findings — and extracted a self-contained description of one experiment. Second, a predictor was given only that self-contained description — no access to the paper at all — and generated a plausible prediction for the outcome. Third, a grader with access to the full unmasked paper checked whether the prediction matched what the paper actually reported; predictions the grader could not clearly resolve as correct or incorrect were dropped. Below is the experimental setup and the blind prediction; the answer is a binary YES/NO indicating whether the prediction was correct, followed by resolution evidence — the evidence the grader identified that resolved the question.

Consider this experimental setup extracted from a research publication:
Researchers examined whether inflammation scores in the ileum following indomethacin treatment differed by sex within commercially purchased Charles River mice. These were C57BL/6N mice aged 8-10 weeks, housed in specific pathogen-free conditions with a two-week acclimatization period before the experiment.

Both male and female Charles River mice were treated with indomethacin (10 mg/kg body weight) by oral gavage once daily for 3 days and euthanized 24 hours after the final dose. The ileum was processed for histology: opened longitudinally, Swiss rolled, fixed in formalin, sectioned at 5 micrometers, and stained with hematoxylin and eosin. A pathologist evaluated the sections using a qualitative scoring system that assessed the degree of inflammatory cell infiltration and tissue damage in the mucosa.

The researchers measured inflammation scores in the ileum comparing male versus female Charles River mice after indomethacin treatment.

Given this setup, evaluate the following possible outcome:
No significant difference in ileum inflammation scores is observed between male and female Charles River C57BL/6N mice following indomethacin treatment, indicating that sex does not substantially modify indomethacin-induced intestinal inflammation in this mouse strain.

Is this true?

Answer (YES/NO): NO